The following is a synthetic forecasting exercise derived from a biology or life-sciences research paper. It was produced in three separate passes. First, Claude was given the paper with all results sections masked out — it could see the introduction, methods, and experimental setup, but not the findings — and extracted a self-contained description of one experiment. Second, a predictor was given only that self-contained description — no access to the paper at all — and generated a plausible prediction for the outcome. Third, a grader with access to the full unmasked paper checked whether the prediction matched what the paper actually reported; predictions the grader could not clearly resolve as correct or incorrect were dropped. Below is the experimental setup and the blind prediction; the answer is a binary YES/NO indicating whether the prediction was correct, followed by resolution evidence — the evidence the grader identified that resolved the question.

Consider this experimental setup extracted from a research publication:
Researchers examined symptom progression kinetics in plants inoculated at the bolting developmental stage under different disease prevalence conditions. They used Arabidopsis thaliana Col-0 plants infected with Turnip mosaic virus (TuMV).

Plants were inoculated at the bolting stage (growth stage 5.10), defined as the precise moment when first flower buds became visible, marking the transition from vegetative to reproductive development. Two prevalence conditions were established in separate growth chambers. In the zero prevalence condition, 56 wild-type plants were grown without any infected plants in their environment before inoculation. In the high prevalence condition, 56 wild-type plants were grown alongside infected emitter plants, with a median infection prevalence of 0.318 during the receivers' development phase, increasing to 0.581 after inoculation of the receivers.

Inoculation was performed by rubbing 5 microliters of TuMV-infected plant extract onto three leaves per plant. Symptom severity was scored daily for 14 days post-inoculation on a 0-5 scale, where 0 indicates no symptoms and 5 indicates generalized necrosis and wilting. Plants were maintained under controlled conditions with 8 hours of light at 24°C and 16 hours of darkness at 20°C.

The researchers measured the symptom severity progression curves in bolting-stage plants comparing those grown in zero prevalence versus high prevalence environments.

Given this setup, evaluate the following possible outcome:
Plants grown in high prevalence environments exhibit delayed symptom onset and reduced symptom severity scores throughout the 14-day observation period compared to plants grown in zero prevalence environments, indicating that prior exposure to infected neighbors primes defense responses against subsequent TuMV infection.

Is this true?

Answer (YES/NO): YES